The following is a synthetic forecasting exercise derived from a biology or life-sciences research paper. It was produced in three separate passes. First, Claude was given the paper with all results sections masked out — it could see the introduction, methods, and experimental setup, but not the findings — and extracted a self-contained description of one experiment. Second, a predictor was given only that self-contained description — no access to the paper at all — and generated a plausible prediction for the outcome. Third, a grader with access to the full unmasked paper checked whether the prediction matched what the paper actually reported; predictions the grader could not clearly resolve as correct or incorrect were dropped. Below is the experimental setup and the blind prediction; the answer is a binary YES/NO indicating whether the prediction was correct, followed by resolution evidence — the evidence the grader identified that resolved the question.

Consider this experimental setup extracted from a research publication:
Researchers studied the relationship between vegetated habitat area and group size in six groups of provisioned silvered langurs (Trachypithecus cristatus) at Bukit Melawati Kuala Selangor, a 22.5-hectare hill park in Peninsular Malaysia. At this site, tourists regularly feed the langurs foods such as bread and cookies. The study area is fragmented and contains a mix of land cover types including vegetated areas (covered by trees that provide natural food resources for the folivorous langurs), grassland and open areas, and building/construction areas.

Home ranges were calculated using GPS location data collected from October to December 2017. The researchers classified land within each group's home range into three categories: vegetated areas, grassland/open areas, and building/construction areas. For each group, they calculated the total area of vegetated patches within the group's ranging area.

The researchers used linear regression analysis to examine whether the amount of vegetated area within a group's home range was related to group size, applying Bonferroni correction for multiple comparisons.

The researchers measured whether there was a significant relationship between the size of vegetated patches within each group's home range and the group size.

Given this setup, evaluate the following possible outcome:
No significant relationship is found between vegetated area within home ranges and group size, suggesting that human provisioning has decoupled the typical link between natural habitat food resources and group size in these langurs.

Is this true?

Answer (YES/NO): NO